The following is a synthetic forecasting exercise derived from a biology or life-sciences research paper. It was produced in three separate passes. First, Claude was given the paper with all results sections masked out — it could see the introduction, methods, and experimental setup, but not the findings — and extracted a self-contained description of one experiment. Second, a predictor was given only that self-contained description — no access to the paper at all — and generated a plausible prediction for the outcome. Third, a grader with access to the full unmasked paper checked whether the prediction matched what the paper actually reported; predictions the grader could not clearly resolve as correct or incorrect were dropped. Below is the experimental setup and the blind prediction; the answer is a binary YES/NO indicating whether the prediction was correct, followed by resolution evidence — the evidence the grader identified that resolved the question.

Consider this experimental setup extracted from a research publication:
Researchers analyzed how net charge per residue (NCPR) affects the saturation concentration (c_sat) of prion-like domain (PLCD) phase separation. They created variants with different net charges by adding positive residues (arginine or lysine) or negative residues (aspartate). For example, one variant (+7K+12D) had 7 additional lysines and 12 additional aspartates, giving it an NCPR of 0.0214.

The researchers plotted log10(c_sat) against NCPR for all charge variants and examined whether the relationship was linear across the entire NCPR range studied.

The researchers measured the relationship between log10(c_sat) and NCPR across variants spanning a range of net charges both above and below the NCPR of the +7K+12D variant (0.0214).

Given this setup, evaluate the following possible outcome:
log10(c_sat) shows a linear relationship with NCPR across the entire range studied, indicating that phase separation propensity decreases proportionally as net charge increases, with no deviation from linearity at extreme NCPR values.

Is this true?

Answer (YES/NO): NO